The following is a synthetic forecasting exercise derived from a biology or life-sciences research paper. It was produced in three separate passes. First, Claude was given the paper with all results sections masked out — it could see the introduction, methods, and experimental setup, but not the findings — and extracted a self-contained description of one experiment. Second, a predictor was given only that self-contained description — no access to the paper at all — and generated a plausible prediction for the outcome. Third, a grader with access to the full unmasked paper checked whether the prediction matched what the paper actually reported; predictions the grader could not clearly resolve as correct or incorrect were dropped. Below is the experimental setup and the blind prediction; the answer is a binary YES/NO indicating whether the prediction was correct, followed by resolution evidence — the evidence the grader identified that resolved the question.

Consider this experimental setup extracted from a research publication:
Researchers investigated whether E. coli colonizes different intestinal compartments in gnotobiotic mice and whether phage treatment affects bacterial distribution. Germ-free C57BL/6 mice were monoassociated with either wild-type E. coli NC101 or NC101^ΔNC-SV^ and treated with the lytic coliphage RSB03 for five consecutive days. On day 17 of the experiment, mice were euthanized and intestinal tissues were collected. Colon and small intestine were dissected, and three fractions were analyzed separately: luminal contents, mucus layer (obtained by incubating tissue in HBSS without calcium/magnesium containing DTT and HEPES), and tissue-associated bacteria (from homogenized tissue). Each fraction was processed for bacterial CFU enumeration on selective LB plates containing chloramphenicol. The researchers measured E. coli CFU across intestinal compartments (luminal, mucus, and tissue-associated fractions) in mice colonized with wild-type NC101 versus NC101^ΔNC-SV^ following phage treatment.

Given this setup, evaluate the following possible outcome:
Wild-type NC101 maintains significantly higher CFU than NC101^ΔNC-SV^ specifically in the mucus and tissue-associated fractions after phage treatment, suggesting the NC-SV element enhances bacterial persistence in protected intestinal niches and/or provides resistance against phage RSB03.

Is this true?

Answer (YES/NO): NO